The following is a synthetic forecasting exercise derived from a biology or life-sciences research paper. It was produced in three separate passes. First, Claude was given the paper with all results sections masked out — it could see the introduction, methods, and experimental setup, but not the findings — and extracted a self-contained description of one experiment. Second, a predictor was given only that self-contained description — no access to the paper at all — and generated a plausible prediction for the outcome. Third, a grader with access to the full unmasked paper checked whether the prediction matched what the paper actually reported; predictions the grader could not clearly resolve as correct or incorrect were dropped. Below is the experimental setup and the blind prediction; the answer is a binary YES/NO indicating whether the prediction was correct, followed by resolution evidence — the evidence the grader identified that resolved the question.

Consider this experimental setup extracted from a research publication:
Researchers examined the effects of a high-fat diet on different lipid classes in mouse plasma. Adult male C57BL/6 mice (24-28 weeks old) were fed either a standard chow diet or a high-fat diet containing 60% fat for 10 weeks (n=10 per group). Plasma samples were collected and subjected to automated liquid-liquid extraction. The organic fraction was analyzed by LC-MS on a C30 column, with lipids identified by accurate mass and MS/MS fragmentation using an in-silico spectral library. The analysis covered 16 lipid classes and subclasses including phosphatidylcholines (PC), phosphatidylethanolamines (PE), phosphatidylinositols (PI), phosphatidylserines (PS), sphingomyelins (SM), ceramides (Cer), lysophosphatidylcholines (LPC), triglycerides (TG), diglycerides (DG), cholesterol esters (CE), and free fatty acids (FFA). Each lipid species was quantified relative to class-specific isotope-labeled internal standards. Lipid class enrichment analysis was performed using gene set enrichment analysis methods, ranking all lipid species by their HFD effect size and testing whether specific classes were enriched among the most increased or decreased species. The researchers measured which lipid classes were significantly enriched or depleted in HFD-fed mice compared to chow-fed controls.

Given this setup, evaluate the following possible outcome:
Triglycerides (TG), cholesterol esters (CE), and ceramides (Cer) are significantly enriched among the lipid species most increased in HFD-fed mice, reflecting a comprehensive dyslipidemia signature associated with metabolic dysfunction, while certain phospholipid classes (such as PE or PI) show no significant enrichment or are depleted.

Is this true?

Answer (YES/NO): NO